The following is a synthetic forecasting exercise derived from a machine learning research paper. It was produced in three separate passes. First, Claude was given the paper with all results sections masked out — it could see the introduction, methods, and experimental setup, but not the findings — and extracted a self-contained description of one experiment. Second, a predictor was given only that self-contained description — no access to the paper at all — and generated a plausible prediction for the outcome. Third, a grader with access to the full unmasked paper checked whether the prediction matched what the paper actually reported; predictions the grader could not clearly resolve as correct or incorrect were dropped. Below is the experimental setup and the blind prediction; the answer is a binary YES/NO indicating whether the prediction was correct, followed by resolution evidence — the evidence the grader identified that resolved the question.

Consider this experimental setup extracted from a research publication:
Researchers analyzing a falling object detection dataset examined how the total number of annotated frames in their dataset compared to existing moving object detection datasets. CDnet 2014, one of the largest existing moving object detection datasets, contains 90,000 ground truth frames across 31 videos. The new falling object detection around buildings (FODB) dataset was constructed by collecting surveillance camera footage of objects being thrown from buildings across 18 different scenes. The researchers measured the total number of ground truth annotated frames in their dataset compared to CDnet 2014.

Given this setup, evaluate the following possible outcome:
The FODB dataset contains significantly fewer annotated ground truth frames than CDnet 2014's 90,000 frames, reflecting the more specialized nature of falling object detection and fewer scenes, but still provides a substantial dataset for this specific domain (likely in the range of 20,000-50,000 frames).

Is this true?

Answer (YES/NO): NO